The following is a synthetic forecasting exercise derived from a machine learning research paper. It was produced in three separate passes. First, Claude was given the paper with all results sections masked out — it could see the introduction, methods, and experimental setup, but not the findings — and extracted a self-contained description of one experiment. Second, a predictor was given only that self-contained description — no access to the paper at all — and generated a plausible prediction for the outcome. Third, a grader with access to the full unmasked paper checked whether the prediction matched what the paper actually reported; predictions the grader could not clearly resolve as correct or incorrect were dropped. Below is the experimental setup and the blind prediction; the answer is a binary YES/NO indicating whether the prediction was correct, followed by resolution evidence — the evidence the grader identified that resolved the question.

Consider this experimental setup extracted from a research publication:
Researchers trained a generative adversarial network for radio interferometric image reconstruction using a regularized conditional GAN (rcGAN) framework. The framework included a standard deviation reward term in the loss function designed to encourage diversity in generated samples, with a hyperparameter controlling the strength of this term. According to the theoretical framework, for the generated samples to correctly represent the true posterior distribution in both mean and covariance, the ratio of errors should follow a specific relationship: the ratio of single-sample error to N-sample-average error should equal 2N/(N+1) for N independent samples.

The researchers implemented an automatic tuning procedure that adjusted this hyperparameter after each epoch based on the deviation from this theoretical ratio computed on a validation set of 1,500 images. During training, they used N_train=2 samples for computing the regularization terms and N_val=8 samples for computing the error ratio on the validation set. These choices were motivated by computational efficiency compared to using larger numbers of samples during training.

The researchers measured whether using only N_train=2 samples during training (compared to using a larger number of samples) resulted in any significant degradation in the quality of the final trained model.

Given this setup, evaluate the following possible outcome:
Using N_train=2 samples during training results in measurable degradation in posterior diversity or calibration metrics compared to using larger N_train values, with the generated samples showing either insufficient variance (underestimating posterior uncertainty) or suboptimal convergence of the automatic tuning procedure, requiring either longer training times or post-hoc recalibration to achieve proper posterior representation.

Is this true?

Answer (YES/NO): NO